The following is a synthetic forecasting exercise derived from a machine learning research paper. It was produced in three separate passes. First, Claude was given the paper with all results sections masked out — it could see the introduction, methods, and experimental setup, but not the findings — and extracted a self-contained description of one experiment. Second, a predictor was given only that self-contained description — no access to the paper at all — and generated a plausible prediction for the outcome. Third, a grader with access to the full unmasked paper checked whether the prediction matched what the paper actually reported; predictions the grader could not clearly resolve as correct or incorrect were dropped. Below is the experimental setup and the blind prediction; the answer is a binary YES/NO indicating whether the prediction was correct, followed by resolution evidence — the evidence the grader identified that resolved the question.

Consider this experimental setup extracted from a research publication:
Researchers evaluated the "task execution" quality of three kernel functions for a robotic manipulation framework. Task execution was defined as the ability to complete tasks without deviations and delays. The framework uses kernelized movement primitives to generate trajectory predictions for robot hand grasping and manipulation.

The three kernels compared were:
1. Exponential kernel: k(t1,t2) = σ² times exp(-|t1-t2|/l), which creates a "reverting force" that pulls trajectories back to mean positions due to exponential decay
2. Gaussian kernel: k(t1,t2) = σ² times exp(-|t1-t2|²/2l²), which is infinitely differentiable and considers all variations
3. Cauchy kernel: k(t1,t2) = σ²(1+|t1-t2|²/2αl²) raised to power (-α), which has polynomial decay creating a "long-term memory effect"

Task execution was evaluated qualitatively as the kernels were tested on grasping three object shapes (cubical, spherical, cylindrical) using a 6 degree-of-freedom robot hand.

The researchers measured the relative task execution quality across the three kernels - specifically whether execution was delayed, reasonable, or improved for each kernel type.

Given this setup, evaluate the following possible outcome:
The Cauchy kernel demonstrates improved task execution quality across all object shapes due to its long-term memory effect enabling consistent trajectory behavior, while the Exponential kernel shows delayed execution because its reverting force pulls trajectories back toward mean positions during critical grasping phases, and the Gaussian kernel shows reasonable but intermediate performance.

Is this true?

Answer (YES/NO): YES